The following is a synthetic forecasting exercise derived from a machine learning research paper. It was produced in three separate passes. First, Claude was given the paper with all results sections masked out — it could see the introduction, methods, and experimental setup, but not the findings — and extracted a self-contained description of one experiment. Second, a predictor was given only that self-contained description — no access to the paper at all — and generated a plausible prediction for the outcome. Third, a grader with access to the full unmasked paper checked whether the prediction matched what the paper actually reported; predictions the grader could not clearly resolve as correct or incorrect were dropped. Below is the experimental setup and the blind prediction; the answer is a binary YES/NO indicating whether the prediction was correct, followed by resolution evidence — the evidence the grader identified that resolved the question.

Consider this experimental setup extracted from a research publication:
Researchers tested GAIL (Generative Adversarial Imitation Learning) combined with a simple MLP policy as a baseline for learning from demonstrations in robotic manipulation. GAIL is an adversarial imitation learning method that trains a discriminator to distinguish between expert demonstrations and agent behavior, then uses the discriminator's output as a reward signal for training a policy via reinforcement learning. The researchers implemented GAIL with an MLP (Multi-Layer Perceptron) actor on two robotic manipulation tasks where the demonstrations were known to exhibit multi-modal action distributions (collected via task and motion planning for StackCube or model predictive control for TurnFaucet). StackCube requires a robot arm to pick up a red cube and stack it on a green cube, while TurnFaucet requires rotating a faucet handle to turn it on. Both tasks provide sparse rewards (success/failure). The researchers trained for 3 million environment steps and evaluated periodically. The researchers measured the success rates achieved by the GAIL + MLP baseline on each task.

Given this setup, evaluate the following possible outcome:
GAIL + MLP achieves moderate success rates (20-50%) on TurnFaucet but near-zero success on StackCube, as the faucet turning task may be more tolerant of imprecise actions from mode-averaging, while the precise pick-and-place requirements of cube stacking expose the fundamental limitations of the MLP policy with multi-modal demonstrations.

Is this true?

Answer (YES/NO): YES